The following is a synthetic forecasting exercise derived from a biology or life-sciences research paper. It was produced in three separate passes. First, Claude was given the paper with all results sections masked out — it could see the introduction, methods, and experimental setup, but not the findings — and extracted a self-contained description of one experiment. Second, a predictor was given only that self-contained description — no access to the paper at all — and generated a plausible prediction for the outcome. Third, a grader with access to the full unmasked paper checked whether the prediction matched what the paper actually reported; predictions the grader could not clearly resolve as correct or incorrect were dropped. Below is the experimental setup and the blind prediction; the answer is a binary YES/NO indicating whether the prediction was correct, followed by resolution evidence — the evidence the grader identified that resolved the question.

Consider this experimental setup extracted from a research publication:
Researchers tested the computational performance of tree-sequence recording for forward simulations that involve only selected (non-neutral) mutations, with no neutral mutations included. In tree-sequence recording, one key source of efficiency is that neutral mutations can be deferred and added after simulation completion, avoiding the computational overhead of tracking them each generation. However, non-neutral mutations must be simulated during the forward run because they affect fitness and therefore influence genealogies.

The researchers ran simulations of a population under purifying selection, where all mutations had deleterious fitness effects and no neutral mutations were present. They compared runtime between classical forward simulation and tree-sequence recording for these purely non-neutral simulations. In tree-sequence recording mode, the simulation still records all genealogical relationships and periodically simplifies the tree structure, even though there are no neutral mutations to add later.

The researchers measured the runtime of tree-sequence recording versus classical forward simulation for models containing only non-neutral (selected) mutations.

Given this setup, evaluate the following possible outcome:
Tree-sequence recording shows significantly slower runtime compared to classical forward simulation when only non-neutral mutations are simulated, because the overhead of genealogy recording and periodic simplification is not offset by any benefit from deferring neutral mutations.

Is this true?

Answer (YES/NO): YES